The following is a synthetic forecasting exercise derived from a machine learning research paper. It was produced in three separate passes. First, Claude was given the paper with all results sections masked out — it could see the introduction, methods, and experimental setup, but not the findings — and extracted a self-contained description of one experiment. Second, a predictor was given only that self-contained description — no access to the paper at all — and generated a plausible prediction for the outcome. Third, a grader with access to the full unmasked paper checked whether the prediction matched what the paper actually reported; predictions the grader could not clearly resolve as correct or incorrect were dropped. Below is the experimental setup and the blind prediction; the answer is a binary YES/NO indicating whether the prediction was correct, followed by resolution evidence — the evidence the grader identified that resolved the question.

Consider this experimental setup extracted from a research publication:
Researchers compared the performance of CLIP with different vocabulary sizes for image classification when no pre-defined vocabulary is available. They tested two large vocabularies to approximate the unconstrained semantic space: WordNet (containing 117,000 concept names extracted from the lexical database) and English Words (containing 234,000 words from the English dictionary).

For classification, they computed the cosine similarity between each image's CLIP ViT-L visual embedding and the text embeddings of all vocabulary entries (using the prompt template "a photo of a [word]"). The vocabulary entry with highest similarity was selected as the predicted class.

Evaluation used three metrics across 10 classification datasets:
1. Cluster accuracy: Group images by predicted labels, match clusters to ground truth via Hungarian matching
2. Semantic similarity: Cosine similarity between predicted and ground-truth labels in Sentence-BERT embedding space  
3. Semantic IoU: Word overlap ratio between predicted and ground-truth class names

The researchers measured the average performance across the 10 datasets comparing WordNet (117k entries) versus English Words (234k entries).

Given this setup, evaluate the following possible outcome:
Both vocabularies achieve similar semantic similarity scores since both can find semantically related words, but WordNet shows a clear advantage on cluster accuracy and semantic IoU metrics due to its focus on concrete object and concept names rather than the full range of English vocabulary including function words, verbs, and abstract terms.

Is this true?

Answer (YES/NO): NO